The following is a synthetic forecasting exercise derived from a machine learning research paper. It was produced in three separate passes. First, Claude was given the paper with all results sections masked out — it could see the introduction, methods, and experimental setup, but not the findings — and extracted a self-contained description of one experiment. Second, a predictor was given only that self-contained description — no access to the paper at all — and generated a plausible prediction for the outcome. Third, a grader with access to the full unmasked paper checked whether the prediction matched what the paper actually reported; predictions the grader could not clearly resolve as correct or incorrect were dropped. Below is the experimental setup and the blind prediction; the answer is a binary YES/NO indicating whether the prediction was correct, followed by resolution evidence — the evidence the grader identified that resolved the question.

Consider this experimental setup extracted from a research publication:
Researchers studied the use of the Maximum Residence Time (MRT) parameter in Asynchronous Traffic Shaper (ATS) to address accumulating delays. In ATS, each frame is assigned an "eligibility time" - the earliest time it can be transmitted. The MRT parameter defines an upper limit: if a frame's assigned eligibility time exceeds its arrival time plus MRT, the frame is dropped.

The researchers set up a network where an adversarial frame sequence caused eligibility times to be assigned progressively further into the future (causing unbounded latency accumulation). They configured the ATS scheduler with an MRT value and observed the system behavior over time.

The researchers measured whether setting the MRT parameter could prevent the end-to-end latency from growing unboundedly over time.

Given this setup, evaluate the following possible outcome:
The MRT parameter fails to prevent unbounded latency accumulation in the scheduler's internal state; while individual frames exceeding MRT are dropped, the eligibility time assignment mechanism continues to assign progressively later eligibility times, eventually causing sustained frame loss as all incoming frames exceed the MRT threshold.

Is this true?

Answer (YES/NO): NO